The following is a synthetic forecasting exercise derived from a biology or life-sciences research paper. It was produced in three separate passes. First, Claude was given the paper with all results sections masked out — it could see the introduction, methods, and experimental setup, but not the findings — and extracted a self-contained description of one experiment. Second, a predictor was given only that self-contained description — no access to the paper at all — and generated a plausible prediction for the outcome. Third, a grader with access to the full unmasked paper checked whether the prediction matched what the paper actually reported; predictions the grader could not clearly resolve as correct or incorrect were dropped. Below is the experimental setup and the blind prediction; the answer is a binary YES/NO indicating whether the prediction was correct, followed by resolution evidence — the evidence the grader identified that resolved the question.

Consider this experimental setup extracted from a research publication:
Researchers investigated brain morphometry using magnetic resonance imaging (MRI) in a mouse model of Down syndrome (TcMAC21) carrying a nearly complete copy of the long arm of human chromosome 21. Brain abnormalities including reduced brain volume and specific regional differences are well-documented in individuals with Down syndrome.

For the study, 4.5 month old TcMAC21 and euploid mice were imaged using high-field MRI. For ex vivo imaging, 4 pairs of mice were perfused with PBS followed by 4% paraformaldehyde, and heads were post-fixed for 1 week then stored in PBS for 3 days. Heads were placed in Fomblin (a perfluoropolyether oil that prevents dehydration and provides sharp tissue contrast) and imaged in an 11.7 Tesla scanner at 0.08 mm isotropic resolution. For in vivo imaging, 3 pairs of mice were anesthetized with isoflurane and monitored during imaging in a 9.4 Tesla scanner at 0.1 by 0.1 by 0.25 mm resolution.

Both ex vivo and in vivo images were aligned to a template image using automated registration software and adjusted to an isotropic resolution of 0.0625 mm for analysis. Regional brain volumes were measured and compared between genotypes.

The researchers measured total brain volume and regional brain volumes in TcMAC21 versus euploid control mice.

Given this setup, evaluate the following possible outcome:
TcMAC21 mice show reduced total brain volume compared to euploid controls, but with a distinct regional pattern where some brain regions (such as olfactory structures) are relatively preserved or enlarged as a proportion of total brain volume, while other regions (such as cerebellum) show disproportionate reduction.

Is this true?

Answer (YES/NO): NO